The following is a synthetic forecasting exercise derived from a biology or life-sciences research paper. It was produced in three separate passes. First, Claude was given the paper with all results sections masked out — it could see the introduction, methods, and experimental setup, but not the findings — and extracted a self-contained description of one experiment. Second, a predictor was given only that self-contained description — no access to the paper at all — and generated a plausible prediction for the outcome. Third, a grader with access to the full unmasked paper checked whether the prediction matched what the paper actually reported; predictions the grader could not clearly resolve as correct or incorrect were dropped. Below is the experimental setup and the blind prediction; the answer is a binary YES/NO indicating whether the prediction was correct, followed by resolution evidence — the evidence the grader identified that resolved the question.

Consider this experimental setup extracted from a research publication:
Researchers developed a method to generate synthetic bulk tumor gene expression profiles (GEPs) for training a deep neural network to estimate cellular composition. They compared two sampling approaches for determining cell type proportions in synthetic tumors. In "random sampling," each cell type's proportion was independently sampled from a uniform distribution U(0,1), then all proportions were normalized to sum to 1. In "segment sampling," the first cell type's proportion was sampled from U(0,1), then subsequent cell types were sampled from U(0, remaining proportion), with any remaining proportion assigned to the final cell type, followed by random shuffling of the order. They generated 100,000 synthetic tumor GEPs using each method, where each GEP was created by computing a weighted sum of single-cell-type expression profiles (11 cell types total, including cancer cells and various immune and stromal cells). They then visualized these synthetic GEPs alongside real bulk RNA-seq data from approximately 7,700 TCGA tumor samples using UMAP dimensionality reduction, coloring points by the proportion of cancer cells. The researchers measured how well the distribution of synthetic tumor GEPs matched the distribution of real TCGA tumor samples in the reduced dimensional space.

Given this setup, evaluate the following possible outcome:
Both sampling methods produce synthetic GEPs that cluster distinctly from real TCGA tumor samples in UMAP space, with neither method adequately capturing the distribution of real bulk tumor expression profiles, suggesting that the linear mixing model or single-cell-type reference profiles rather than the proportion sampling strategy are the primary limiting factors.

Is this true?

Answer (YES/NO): NO